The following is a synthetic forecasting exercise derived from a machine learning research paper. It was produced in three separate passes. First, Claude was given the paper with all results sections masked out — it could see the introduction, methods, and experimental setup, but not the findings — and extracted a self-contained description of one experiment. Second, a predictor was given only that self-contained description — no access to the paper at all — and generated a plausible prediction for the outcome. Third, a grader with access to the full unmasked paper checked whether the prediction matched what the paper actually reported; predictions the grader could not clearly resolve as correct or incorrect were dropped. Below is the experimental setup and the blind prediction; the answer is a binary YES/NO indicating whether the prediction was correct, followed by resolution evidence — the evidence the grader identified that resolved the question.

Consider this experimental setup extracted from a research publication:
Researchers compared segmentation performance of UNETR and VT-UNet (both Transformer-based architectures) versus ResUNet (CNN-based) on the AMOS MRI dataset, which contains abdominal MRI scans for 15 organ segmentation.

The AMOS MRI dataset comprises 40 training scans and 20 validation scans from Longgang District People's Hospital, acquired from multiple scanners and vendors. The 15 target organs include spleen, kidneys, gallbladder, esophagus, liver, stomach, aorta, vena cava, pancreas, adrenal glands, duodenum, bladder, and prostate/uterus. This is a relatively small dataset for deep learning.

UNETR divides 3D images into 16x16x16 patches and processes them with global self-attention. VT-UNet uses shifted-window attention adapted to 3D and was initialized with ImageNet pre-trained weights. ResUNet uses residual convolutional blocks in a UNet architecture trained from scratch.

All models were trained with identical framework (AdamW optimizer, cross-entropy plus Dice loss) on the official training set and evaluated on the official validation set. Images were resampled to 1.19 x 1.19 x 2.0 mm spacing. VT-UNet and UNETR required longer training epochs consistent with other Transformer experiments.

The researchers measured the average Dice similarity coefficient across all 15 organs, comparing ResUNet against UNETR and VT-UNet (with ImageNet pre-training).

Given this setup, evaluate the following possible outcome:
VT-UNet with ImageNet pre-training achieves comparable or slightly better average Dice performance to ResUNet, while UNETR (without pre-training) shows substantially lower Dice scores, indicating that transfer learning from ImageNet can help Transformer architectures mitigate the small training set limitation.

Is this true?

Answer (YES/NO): NO